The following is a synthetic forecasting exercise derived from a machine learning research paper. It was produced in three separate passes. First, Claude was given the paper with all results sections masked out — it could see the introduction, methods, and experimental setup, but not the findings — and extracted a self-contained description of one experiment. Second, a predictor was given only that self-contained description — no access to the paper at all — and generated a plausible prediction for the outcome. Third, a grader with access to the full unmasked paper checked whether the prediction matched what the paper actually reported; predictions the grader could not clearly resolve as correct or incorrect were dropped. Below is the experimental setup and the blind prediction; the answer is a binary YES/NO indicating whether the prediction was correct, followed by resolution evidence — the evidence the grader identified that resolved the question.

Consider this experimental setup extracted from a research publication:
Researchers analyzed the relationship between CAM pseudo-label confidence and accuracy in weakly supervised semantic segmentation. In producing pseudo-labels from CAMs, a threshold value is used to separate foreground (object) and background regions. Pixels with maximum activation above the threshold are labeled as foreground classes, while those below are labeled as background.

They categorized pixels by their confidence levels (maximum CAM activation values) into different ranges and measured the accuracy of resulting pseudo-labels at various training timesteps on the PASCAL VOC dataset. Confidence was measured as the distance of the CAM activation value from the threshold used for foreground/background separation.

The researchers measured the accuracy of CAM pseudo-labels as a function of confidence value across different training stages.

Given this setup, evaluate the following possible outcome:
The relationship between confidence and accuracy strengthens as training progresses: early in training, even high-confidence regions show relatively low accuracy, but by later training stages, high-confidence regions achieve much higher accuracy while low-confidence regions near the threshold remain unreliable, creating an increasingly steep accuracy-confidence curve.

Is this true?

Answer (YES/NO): NO